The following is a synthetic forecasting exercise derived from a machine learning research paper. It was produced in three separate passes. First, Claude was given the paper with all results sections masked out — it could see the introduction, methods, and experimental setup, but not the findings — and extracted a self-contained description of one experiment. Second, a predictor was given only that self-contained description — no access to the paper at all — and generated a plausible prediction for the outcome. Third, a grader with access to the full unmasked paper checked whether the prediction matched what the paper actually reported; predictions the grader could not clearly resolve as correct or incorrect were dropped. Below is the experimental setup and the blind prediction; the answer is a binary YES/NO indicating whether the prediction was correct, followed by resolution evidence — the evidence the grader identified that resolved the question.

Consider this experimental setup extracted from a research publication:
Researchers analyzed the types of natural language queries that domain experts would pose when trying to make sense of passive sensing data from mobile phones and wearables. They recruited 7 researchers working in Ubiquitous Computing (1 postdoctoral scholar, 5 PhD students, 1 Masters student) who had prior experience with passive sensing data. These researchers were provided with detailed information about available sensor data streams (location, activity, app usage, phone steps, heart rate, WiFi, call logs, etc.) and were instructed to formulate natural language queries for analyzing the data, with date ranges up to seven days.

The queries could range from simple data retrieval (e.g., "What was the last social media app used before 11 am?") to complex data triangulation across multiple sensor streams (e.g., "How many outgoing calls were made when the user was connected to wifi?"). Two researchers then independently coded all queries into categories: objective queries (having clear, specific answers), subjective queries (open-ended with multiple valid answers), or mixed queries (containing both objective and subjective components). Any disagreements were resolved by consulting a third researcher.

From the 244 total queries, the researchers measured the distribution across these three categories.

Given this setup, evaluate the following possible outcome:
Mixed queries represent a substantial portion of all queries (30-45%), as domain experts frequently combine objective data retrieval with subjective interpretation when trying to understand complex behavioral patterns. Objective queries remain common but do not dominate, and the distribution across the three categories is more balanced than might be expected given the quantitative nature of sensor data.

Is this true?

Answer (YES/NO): NO